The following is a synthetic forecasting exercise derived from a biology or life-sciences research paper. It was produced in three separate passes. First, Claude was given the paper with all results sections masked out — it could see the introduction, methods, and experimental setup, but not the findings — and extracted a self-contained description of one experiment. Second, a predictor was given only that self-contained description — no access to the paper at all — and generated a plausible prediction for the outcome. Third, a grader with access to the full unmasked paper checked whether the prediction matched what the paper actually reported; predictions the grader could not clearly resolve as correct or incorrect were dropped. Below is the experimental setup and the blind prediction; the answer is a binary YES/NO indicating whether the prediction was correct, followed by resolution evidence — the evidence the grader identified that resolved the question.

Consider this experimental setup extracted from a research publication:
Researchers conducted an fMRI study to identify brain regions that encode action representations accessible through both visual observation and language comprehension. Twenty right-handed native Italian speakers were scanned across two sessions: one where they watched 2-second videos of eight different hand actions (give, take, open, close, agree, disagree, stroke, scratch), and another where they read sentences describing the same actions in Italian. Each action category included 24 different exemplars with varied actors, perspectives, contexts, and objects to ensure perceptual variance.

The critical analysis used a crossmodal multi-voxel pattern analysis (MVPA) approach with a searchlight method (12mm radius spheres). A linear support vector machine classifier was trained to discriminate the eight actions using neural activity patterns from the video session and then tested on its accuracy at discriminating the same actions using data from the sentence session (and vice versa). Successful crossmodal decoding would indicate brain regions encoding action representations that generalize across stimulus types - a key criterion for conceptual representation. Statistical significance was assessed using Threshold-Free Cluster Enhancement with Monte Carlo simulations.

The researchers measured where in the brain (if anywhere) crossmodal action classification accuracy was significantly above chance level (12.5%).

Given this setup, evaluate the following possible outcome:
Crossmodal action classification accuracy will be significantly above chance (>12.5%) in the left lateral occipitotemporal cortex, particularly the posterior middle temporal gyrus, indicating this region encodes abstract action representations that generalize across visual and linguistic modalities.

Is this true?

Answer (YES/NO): YES